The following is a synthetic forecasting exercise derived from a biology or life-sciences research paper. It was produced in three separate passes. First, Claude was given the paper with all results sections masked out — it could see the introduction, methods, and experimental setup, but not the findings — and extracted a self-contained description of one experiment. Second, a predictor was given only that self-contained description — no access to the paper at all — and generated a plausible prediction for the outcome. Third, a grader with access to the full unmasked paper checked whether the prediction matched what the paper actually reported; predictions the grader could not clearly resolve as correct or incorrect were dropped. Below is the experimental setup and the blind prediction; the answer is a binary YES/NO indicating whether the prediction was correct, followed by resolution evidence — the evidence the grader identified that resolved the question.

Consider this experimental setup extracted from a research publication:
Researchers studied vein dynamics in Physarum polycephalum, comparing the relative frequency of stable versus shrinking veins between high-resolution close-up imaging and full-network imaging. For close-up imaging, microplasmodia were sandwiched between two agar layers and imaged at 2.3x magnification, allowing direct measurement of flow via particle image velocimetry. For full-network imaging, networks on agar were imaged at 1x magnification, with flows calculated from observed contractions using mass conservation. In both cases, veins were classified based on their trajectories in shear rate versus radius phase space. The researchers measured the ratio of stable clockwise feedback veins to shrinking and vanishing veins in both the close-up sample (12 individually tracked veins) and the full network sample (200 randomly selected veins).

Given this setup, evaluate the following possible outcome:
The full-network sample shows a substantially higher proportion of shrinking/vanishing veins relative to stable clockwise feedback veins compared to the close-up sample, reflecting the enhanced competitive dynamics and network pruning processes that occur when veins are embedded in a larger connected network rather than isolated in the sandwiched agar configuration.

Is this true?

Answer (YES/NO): NO